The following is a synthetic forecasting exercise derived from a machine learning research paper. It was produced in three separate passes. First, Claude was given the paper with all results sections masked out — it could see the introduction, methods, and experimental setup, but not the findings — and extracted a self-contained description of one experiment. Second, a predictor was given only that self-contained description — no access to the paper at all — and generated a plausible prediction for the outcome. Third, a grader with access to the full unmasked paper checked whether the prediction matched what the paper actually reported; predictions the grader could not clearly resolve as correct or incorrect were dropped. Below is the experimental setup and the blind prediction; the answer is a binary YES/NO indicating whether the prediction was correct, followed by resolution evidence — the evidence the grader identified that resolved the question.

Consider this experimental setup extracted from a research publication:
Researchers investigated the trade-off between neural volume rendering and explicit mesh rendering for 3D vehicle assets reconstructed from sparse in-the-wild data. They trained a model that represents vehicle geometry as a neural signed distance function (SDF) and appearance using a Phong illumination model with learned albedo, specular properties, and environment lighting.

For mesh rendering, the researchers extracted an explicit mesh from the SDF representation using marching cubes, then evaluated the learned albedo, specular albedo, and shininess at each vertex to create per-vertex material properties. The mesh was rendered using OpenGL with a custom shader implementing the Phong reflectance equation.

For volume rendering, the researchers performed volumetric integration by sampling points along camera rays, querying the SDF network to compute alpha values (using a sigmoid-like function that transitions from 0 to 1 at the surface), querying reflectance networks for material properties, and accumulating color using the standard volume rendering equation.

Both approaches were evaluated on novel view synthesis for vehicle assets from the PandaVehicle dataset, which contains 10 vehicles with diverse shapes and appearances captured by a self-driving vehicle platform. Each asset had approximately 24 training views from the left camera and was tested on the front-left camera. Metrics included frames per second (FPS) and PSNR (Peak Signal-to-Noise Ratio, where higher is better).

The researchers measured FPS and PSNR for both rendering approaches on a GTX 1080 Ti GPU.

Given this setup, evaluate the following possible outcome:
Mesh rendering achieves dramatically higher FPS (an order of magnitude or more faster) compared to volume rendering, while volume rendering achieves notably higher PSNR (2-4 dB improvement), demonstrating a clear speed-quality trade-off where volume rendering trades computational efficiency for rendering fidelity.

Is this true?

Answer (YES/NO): YES